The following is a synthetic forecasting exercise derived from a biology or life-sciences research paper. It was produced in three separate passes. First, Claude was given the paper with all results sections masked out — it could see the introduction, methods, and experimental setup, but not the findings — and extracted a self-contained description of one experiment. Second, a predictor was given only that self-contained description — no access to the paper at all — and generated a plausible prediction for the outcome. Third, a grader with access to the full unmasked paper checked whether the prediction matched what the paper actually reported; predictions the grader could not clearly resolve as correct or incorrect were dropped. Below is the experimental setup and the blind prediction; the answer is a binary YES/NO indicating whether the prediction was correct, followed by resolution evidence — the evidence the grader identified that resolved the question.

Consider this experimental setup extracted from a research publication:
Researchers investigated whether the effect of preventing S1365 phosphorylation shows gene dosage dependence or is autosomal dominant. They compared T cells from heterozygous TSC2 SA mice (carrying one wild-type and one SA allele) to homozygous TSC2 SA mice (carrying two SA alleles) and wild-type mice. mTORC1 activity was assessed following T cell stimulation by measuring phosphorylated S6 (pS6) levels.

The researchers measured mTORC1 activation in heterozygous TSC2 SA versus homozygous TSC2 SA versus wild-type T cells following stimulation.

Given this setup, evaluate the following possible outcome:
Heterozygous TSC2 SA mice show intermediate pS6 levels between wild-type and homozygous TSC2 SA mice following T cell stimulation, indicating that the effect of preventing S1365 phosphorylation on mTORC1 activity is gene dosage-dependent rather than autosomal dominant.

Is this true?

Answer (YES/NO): NO